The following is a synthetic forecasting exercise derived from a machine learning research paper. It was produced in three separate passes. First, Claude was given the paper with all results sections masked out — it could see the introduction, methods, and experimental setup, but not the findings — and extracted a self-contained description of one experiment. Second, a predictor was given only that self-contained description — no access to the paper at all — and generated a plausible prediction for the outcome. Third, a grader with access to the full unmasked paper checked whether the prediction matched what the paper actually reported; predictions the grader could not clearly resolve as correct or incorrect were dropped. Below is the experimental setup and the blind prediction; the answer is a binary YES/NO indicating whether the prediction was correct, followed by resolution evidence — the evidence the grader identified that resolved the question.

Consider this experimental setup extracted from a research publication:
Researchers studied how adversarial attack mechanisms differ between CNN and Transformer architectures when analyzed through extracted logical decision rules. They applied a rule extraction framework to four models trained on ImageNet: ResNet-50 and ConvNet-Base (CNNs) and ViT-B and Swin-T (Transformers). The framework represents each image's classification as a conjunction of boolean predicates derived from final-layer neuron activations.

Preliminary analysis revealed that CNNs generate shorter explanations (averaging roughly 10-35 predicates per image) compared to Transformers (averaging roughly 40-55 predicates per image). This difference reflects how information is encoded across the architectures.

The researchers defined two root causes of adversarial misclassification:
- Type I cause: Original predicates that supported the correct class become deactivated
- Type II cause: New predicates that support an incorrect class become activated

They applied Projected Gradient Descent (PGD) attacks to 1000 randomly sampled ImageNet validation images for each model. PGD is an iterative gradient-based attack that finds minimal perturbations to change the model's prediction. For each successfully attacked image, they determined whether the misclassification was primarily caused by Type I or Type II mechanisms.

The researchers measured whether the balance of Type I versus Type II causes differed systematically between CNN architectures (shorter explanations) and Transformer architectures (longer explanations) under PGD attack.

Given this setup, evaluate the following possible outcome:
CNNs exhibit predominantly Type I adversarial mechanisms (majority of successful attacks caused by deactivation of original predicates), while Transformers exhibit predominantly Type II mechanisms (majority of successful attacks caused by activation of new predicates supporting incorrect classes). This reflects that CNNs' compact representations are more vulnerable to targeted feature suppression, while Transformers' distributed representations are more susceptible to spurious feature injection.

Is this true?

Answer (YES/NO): NO